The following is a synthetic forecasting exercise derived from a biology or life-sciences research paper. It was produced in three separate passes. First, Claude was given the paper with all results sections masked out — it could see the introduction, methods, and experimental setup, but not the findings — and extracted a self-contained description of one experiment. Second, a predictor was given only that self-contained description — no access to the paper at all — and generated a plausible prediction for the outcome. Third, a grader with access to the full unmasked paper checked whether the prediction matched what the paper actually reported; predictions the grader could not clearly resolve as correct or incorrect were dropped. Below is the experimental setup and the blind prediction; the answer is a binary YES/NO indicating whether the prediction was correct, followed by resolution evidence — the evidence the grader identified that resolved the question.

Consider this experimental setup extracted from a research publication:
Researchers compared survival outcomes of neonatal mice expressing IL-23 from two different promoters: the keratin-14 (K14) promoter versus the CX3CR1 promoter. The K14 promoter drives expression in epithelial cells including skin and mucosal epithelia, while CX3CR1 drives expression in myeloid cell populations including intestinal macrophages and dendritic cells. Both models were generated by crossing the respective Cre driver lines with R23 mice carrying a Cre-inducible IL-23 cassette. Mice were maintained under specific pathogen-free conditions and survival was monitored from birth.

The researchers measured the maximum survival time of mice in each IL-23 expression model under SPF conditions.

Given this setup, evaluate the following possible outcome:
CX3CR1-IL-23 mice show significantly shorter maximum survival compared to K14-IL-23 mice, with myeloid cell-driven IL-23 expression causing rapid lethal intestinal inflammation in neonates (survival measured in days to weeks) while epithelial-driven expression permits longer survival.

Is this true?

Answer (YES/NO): YES